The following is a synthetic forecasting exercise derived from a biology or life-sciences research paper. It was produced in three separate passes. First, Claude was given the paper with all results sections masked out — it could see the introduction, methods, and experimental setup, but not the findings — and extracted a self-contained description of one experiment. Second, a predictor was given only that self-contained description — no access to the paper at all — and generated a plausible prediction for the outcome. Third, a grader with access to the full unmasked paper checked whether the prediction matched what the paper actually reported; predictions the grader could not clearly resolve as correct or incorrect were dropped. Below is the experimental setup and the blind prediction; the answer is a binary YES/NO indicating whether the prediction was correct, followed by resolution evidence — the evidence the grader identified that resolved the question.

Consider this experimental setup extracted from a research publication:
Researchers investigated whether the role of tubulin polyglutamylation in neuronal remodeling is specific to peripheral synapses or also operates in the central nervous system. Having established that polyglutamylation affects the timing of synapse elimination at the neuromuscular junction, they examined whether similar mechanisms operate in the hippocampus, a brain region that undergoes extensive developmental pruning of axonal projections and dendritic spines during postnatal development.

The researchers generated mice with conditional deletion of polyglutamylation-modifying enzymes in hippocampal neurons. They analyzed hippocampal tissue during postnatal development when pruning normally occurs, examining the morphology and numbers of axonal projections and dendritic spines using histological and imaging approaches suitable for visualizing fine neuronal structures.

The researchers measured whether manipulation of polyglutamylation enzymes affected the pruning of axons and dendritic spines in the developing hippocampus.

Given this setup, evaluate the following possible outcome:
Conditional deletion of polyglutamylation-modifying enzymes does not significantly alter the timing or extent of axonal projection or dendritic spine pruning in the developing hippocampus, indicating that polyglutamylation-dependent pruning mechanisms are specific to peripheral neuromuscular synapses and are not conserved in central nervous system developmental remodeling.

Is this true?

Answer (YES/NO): NO